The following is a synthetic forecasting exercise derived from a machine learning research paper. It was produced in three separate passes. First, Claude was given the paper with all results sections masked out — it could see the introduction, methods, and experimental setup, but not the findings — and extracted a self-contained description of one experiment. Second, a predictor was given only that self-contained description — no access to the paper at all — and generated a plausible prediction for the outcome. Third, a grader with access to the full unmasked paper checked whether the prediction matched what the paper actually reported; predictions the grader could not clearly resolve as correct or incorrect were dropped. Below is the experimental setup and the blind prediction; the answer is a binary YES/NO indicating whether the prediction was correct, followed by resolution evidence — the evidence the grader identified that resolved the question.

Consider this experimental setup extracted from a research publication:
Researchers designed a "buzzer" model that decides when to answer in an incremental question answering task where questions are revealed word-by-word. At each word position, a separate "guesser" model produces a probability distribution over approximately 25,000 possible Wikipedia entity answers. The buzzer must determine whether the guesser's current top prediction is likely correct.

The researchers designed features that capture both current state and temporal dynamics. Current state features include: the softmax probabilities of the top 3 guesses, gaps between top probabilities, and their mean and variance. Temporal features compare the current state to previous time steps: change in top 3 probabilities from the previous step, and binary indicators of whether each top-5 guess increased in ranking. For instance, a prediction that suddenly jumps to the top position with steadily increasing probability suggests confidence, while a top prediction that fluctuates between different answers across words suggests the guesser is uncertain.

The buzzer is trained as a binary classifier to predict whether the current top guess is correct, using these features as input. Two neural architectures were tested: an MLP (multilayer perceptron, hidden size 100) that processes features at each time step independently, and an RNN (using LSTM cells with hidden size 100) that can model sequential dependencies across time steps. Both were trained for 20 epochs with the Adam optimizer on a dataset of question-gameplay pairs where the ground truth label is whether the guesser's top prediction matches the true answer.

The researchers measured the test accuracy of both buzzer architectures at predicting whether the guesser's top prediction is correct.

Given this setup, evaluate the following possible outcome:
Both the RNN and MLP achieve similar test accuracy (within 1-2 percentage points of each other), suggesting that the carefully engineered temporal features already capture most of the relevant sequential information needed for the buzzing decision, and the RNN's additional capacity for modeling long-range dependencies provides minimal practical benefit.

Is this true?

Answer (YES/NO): YES